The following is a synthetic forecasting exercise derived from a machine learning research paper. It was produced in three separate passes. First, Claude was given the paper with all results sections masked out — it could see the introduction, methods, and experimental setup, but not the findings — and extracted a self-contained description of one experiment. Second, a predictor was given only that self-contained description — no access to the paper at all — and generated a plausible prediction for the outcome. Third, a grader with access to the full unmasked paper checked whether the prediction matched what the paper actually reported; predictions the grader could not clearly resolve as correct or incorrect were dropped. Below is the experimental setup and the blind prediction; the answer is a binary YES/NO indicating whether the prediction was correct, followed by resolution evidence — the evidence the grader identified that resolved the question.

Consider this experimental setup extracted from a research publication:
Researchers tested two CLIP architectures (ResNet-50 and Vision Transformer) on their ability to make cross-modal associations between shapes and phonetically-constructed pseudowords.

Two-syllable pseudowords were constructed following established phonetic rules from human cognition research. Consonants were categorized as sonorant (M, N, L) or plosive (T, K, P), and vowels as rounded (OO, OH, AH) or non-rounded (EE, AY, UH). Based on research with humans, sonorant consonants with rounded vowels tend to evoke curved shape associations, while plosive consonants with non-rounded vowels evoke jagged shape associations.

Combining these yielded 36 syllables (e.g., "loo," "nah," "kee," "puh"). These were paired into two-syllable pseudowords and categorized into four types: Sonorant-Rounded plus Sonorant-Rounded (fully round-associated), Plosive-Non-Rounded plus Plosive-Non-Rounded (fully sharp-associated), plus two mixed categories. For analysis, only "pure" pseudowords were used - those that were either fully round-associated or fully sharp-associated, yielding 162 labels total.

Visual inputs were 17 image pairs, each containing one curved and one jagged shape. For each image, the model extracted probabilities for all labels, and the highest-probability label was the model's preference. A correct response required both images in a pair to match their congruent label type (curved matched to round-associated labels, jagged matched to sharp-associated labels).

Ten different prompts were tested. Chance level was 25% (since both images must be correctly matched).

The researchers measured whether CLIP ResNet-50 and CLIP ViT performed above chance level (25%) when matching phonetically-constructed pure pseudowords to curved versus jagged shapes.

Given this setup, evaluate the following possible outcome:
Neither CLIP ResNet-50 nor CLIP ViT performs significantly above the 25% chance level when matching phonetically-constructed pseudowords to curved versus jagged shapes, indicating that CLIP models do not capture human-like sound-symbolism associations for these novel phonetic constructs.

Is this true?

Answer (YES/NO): YES